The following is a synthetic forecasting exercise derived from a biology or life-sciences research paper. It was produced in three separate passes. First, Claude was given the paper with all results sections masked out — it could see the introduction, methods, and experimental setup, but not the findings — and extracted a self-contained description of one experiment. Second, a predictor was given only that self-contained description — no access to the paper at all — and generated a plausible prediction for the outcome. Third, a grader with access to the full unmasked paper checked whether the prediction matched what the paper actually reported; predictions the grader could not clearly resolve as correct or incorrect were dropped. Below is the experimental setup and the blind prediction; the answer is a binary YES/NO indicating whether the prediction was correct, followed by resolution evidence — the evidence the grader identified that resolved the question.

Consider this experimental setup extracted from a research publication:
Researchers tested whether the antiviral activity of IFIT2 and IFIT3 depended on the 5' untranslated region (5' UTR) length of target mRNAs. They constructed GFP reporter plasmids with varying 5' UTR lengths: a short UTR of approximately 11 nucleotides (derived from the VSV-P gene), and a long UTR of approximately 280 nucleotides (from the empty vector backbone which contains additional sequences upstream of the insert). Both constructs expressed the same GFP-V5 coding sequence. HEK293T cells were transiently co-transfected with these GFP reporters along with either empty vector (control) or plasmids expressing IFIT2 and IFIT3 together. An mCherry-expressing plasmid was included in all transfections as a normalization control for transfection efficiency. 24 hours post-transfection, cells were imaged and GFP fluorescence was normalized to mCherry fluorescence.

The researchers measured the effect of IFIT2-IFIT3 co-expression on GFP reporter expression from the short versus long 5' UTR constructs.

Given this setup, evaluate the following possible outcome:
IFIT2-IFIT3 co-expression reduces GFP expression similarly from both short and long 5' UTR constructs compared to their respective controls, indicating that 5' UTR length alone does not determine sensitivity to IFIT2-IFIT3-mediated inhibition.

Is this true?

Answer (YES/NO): NO